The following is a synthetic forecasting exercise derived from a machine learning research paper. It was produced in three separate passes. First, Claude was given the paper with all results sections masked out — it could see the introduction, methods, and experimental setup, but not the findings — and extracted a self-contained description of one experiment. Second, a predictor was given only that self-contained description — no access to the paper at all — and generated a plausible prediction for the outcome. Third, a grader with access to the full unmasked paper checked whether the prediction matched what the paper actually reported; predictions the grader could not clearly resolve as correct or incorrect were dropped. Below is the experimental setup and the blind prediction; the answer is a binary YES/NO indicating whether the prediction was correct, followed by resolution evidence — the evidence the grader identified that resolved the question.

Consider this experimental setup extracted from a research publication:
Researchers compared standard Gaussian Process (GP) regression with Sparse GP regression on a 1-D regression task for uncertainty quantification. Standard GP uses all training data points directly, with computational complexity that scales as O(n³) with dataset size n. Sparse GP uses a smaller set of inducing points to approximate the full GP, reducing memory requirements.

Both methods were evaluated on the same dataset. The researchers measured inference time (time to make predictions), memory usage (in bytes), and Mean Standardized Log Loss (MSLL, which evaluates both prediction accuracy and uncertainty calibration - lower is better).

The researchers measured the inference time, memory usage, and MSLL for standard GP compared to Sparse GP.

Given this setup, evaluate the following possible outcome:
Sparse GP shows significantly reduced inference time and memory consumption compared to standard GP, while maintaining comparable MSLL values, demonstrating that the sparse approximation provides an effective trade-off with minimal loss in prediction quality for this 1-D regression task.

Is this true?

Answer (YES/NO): YES